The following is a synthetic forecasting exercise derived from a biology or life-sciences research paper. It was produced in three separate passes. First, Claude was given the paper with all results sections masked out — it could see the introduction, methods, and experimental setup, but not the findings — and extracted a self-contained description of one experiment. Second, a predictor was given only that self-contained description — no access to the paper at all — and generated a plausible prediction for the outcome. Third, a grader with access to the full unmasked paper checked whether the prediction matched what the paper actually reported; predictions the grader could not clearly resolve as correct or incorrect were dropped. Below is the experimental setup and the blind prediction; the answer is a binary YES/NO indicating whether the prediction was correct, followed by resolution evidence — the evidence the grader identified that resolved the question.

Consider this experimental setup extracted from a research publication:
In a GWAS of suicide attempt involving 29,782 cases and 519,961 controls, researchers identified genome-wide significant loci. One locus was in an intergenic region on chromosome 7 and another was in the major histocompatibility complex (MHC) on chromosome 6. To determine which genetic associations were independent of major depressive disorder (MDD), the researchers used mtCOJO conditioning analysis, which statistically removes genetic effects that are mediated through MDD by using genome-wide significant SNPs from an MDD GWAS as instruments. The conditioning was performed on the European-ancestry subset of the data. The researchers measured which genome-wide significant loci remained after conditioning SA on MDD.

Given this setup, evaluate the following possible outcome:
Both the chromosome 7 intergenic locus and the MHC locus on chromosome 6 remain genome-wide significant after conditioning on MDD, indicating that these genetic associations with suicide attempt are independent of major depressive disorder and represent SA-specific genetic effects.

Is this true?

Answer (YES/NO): NO